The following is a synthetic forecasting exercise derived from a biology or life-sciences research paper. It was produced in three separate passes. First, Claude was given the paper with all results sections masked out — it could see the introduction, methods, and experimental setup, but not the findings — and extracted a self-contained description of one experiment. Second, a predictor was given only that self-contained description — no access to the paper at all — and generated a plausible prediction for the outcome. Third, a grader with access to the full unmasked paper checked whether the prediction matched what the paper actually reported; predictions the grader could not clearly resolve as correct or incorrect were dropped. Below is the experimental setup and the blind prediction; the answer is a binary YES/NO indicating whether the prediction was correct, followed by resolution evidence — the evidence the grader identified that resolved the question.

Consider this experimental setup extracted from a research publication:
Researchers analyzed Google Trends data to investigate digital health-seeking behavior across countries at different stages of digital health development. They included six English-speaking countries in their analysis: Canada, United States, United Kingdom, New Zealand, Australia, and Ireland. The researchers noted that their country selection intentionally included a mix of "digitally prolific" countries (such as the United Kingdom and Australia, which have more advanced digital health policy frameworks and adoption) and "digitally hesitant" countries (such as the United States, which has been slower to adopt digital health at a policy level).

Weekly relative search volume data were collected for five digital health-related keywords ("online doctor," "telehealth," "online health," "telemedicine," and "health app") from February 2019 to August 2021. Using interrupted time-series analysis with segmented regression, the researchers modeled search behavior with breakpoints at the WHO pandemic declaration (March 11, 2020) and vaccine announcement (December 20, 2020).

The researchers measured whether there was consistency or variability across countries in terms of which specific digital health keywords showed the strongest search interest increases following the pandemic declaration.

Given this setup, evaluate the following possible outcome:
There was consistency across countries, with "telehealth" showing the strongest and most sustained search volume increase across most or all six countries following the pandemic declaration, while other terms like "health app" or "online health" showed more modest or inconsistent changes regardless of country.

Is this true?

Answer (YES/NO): NO